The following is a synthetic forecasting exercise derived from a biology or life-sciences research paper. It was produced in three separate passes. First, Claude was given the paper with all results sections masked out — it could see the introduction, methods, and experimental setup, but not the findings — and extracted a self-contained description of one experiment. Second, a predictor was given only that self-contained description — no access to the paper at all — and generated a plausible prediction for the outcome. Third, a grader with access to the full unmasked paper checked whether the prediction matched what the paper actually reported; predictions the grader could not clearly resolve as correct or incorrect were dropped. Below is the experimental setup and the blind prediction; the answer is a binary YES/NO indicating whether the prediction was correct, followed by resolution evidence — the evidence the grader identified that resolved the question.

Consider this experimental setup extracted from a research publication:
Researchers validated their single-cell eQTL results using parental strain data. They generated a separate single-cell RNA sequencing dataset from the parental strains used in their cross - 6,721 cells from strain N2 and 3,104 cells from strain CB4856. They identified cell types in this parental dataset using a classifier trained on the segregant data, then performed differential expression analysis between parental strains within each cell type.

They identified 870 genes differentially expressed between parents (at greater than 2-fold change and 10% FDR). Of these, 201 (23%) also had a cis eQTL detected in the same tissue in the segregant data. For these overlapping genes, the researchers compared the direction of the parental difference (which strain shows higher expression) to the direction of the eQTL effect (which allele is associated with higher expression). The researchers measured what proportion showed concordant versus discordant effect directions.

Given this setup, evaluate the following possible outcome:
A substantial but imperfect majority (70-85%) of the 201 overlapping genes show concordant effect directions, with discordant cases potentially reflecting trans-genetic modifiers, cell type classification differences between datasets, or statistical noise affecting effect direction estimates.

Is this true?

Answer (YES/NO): NO